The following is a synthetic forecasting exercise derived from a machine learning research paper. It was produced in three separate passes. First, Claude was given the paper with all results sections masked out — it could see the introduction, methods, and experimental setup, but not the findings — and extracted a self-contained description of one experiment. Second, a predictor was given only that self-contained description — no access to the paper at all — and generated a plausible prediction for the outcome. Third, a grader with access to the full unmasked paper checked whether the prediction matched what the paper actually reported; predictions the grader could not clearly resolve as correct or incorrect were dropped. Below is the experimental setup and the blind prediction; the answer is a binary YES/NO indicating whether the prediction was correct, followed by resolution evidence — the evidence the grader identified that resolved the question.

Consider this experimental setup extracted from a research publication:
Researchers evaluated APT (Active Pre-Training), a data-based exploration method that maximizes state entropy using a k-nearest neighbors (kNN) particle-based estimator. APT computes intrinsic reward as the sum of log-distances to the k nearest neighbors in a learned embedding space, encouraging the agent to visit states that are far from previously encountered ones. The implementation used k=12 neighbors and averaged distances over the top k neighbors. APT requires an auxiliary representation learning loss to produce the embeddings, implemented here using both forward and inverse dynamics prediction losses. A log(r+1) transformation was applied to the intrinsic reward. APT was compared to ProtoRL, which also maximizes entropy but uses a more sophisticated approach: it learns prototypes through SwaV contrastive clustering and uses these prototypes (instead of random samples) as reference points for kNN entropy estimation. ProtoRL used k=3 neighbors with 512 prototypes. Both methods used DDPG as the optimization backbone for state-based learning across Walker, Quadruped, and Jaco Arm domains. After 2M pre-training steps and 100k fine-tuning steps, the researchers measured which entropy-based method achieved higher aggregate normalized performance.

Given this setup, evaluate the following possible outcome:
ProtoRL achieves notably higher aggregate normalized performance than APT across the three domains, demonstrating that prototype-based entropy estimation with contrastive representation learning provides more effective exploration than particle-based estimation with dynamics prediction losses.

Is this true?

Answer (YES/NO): NO